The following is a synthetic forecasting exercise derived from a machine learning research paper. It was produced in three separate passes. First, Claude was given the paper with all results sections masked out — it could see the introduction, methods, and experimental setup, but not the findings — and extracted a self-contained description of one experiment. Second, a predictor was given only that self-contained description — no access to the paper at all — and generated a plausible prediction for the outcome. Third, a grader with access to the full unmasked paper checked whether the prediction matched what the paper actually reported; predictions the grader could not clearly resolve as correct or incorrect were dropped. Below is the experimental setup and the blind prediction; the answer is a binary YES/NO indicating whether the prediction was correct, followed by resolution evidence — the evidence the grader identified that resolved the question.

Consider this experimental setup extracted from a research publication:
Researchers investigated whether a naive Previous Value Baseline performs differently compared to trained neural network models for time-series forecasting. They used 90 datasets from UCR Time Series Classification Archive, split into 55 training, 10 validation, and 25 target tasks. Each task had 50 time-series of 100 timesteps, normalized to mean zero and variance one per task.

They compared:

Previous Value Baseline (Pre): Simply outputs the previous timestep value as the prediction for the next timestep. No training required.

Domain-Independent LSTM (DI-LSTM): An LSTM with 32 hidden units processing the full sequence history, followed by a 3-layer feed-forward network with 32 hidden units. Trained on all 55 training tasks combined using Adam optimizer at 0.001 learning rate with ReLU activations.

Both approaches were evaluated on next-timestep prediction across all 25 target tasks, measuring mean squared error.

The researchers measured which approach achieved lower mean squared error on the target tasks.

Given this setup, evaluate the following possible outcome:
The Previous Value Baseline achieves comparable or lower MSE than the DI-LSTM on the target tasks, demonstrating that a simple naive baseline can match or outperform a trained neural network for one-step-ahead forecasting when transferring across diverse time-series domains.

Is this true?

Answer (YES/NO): NO